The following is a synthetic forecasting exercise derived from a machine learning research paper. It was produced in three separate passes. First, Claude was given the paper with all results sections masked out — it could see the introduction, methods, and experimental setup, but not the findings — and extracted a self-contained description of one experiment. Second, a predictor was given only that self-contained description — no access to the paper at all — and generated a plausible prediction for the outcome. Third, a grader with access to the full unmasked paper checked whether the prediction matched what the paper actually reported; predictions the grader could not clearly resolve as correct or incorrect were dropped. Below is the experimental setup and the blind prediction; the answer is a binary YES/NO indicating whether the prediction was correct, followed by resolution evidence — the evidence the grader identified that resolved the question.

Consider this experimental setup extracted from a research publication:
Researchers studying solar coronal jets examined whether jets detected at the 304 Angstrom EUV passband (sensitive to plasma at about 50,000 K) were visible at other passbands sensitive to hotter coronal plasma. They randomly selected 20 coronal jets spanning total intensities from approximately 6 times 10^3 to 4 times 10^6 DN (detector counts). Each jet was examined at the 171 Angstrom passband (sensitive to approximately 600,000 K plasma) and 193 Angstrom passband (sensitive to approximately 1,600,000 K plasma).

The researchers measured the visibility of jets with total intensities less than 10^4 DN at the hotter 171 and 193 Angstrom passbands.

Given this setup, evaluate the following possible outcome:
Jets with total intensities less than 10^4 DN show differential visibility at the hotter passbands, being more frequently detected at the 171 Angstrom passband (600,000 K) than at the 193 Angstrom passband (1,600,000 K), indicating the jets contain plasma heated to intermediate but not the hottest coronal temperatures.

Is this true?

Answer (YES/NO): NO